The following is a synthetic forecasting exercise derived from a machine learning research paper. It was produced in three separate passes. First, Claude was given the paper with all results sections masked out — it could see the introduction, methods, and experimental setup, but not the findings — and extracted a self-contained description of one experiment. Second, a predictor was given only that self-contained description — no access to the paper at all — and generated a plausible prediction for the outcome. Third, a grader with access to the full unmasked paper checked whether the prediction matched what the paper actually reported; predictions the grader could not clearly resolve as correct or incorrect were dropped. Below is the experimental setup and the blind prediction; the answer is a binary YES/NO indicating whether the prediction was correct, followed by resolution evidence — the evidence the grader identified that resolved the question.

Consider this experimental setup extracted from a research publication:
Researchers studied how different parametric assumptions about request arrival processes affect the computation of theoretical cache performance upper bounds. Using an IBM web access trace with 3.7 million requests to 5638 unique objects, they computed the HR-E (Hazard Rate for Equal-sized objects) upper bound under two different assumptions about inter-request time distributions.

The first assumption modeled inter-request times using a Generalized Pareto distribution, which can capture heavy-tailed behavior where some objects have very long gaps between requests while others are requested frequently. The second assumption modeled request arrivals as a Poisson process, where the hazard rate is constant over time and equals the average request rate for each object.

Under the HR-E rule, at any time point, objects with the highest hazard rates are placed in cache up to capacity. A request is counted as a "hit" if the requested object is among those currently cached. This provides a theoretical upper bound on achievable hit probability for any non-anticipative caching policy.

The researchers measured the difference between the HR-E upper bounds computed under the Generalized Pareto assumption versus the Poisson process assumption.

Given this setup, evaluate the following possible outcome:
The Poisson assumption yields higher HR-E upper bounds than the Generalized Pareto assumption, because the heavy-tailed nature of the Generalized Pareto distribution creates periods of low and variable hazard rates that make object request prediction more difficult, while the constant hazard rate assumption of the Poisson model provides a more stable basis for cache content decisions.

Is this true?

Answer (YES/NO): NO